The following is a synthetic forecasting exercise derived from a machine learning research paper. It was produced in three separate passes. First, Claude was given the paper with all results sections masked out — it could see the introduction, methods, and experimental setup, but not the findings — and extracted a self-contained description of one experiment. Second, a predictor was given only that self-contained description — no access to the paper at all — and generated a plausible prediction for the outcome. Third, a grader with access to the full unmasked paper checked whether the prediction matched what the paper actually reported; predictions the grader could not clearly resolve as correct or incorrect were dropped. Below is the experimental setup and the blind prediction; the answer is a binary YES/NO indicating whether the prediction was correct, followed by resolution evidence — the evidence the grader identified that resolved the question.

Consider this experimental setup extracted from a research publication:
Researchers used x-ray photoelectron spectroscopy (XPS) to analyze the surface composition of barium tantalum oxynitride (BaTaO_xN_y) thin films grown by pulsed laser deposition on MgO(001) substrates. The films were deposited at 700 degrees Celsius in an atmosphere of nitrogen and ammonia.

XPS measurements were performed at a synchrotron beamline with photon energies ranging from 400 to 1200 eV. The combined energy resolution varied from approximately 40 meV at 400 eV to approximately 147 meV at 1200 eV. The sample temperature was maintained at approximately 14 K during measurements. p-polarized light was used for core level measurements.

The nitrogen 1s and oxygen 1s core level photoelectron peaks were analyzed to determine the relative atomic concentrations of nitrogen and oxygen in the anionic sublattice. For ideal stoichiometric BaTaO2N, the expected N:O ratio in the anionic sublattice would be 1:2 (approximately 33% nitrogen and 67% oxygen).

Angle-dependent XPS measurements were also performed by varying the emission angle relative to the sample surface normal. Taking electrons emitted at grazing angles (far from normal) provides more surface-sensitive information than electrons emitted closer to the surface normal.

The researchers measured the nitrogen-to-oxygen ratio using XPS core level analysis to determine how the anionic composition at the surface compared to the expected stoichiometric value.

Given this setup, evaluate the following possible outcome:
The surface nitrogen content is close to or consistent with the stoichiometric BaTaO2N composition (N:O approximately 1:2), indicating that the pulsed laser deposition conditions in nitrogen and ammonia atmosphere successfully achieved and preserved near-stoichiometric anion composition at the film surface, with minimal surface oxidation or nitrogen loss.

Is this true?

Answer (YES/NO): NO